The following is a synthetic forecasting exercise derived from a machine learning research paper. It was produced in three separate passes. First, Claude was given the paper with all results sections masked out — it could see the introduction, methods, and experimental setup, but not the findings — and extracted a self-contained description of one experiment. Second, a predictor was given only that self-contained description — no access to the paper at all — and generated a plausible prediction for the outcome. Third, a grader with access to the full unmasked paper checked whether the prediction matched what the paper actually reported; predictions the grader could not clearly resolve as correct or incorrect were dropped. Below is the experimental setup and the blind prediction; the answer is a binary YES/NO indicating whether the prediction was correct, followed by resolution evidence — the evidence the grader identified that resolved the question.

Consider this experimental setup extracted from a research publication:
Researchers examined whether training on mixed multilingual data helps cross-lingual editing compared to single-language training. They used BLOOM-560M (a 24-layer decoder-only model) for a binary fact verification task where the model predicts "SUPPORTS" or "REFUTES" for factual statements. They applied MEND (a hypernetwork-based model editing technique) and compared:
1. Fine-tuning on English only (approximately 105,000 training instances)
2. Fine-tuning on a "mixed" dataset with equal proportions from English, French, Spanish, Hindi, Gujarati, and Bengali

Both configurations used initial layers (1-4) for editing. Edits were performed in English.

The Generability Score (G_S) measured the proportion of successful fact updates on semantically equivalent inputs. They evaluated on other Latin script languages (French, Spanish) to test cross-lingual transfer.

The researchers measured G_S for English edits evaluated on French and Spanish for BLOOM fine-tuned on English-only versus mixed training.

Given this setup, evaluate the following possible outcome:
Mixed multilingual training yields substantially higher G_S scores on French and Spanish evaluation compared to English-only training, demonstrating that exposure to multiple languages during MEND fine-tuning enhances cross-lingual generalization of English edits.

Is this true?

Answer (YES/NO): NO